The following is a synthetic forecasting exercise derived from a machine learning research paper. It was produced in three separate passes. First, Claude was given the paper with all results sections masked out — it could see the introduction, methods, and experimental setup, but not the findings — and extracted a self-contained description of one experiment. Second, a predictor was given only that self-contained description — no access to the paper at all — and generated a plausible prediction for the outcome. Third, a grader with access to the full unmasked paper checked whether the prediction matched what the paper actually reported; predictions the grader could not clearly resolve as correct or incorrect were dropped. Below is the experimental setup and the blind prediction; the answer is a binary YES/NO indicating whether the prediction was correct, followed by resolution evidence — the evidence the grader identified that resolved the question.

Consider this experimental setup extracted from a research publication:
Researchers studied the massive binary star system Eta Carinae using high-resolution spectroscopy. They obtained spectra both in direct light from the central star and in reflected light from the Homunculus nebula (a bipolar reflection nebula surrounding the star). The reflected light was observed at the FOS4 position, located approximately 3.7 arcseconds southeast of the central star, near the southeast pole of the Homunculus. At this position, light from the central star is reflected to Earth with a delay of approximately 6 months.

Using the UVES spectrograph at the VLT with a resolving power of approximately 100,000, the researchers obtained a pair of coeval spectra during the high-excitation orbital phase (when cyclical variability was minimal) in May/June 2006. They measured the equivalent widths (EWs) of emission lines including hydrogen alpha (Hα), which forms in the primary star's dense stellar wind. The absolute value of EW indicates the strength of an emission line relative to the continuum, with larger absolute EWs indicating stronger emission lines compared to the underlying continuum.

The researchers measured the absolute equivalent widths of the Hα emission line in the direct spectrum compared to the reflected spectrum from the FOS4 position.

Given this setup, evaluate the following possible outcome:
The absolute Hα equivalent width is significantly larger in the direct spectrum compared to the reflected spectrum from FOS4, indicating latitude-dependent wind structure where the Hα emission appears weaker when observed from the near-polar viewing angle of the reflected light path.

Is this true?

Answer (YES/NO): NO